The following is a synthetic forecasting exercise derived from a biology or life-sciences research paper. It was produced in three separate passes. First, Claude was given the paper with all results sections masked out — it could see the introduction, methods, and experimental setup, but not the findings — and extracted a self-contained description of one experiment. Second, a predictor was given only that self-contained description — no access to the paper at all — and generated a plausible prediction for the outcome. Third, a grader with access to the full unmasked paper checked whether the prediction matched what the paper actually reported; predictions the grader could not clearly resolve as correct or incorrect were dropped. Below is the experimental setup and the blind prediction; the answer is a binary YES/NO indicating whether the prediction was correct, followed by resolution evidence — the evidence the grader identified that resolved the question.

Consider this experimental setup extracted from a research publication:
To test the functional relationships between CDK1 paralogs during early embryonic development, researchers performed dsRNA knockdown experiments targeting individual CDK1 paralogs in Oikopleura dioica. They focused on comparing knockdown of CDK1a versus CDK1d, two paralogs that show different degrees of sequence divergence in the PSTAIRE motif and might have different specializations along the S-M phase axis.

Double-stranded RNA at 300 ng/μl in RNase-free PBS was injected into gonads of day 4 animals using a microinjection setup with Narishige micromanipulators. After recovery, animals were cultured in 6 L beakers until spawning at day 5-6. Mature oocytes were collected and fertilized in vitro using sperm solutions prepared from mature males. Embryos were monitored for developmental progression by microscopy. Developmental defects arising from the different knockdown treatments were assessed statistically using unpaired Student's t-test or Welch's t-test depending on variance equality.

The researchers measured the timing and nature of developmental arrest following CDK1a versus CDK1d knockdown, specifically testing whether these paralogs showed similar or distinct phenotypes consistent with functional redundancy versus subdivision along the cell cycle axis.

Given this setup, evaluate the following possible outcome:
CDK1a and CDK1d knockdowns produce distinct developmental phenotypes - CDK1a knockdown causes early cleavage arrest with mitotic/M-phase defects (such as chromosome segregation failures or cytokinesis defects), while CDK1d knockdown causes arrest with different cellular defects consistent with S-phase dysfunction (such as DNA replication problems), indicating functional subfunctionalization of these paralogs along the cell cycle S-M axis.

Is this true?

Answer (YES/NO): NO